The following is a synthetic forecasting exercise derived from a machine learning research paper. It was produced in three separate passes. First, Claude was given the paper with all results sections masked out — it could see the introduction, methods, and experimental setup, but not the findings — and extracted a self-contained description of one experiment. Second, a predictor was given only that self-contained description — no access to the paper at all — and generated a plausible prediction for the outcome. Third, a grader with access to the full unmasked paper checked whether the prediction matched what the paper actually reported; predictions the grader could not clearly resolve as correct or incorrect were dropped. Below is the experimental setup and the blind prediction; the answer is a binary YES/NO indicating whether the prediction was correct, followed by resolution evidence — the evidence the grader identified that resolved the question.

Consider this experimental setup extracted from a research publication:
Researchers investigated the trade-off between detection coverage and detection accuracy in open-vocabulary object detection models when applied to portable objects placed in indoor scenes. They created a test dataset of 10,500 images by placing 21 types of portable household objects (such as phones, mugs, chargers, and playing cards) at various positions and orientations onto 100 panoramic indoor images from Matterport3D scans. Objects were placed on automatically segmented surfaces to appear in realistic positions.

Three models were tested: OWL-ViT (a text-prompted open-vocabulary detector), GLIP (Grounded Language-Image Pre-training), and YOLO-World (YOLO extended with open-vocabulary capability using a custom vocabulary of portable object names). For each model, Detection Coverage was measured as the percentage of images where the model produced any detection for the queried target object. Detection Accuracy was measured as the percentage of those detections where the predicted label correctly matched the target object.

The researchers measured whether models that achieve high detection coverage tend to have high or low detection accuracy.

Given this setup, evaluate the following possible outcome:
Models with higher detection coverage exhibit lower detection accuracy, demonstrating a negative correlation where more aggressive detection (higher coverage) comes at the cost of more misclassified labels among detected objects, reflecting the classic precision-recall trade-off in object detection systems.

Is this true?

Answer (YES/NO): NO